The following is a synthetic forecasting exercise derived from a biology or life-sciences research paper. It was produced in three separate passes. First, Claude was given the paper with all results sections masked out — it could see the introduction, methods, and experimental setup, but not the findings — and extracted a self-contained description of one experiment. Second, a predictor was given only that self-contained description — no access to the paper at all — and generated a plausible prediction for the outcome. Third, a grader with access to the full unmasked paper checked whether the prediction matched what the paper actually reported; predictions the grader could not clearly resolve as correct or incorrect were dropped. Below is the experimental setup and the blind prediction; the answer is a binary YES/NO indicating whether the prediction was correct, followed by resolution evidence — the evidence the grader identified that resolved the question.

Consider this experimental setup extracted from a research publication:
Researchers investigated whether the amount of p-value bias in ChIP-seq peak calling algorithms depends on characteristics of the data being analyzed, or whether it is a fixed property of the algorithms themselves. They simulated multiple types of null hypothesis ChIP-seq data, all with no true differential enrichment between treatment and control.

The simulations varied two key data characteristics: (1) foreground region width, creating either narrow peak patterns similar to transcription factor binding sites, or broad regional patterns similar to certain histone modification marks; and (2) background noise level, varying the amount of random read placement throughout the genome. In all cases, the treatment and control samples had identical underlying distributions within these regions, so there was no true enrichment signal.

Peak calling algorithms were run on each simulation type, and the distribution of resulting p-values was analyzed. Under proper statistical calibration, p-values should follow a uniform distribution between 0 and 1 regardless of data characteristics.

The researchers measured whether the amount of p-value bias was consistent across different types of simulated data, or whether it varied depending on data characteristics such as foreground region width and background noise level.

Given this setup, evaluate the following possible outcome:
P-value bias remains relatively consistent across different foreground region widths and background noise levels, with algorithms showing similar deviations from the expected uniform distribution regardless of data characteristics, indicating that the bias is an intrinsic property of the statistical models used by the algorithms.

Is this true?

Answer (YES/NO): NO